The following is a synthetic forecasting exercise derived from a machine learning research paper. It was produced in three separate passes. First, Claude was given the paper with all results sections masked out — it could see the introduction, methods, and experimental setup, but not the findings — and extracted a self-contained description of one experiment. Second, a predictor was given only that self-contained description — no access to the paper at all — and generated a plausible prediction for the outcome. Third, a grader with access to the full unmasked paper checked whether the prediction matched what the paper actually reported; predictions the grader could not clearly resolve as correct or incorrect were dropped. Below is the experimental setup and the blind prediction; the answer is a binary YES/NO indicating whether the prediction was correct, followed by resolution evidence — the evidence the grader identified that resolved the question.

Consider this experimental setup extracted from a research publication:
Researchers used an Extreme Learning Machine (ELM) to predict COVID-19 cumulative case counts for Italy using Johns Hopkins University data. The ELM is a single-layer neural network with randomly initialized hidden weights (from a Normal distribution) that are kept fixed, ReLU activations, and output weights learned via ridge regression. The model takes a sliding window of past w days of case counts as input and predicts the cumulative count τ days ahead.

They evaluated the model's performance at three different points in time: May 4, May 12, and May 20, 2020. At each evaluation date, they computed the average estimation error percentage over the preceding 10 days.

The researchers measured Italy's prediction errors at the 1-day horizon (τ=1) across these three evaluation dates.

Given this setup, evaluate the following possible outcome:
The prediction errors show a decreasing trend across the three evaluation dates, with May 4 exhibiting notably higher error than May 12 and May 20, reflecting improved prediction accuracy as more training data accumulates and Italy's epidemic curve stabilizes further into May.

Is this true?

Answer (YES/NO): NO